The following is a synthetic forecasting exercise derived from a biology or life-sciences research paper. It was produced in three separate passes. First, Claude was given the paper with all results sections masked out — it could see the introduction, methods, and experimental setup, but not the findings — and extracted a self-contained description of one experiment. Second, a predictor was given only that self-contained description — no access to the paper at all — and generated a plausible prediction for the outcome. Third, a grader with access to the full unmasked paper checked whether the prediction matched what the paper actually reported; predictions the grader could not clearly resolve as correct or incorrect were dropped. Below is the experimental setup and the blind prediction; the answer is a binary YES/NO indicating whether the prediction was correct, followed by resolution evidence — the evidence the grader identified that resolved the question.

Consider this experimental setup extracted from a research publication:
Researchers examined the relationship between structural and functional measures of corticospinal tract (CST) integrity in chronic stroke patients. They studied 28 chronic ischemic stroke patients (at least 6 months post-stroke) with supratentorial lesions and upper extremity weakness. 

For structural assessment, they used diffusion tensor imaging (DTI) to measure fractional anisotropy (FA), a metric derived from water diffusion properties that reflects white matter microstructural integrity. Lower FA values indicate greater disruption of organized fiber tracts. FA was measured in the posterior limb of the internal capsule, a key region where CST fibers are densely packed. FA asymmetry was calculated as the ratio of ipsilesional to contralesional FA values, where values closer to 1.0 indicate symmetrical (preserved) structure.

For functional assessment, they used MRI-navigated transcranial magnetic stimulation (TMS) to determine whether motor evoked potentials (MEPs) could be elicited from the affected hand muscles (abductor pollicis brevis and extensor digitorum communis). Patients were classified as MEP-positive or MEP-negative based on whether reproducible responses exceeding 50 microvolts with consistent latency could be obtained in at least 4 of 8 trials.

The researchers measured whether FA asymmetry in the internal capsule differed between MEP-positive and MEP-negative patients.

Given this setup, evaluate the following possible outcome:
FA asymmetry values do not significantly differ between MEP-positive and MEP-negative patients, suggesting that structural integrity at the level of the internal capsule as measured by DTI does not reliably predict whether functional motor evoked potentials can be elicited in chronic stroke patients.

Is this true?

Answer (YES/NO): NO